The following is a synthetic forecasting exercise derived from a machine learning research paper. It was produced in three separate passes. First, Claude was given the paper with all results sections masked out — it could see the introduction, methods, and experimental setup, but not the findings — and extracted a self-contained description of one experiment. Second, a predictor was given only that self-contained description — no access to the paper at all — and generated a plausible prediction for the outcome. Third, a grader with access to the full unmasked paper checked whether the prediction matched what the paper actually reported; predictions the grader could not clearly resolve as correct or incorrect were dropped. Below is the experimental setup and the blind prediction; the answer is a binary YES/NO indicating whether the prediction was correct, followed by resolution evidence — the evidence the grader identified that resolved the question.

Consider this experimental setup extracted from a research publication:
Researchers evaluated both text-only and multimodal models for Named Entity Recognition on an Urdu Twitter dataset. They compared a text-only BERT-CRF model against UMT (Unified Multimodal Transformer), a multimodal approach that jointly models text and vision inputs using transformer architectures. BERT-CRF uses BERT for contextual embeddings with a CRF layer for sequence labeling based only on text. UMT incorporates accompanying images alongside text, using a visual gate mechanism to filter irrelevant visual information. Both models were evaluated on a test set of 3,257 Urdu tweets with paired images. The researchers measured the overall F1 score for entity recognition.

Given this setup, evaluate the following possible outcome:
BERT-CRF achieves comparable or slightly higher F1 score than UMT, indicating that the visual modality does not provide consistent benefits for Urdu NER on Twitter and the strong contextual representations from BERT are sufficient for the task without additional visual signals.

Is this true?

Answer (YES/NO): NO